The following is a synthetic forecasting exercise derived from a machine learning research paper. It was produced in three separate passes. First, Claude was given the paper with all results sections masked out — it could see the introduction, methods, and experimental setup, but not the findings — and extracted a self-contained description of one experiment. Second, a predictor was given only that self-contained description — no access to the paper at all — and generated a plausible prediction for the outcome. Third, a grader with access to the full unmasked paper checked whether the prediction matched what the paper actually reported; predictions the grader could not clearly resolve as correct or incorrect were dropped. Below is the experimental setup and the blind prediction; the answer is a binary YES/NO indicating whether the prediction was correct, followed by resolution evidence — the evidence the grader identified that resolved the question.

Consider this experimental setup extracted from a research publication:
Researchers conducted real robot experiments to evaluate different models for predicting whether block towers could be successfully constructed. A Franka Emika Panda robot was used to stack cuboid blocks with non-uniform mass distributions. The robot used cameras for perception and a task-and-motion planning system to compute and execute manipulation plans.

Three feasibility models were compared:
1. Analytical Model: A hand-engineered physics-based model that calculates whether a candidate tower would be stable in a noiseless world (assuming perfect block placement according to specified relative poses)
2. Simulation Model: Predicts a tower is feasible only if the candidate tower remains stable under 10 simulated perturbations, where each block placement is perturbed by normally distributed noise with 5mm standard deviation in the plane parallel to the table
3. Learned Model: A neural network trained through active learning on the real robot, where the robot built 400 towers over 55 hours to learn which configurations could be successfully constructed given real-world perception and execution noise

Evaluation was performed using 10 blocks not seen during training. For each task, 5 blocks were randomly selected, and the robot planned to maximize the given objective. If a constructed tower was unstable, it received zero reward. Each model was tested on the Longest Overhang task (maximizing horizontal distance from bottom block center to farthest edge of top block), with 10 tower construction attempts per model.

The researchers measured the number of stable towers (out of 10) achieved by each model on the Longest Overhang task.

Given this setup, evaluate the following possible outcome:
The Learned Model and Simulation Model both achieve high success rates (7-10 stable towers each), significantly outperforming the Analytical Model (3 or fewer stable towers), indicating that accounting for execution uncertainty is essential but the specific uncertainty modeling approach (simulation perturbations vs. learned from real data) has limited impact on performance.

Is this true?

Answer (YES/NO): YES